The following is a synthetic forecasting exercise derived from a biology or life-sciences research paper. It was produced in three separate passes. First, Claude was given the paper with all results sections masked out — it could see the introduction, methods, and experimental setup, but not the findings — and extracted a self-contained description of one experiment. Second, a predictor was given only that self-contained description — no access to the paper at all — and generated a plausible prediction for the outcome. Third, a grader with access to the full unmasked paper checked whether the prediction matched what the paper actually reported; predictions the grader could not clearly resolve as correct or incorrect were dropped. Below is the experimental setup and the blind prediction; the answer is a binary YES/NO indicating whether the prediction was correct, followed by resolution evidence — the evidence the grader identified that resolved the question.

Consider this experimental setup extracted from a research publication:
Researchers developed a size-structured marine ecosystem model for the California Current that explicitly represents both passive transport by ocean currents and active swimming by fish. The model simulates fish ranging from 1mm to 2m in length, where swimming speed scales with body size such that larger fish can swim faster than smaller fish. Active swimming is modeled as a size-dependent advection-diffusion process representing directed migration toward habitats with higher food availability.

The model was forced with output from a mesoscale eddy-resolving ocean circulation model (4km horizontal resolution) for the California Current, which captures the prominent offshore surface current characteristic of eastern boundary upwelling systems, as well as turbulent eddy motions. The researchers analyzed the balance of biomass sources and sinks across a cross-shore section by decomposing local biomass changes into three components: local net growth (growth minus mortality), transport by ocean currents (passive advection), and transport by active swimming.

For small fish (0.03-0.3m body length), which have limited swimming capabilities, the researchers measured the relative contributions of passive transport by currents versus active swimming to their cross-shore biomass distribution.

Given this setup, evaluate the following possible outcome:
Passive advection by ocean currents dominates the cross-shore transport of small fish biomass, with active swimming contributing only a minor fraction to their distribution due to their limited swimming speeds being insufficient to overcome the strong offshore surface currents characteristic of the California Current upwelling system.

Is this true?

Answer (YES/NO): NO